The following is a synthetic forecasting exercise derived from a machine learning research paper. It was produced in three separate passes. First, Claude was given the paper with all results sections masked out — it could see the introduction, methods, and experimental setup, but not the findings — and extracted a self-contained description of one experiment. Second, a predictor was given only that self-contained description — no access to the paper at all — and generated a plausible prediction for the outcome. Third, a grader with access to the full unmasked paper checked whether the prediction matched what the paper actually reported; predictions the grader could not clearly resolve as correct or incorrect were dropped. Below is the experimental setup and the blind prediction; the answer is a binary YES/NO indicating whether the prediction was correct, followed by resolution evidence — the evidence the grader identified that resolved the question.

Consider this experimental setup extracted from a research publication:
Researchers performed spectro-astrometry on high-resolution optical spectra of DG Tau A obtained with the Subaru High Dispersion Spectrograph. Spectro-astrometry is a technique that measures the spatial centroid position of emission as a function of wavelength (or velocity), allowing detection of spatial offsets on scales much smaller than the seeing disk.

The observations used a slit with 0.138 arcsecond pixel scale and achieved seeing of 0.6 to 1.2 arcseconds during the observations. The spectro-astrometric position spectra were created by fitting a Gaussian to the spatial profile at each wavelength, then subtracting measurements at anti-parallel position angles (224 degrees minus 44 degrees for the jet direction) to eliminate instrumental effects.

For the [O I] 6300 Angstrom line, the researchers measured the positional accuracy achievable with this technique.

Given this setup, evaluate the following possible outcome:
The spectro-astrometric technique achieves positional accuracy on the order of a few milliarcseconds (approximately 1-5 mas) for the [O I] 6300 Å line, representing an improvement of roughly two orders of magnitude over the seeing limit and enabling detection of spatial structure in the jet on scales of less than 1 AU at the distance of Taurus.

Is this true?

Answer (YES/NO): YES